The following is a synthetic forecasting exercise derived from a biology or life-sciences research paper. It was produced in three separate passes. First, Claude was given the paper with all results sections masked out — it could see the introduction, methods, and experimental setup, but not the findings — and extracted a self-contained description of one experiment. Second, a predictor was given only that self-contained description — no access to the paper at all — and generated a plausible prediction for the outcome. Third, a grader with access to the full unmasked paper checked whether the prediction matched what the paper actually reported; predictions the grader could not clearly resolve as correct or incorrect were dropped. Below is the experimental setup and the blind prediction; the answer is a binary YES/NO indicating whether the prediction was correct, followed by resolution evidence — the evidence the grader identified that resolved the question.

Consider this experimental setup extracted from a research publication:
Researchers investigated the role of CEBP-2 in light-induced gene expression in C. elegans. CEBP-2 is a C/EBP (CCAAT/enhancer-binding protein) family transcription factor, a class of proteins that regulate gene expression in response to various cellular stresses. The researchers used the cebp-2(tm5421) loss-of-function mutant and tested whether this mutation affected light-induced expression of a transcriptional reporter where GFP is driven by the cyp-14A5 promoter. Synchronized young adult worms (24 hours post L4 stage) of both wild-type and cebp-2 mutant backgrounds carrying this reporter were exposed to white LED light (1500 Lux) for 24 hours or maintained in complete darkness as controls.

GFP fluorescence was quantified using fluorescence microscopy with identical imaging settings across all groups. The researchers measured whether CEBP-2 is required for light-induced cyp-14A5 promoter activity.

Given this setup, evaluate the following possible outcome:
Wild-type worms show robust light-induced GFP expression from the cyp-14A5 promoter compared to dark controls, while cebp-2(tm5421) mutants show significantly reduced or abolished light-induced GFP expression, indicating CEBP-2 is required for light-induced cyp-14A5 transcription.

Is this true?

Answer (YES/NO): YES